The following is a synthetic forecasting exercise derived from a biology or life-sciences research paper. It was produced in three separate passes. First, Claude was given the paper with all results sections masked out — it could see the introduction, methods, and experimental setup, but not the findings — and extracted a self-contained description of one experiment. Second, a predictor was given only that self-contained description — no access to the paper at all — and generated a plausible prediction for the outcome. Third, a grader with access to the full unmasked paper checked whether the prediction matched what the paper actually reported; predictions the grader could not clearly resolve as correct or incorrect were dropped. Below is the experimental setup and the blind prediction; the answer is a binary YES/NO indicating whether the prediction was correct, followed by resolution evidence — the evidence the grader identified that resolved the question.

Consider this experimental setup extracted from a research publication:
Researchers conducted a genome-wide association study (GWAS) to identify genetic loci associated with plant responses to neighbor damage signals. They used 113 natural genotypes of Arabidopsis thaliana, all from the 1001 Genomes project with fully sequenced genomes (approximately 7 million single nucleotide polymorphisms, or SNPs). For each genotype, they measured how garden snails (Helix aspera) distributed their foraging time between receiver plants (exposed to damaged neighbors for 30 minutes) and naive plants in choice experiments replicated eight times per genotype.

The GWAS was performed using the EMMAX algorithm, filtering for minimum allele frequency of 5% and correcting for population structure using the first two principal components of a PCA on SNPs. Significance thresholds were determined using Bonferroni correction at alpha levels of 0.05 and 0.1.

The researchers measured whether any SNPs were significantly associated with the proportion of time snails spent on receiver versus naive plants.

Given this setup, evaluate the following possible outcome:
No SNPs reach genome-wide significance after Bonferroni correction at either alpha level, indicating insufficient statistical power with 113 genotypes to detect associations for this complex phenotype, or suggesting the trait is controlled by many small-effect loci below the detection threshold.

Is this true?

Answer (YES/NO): NO